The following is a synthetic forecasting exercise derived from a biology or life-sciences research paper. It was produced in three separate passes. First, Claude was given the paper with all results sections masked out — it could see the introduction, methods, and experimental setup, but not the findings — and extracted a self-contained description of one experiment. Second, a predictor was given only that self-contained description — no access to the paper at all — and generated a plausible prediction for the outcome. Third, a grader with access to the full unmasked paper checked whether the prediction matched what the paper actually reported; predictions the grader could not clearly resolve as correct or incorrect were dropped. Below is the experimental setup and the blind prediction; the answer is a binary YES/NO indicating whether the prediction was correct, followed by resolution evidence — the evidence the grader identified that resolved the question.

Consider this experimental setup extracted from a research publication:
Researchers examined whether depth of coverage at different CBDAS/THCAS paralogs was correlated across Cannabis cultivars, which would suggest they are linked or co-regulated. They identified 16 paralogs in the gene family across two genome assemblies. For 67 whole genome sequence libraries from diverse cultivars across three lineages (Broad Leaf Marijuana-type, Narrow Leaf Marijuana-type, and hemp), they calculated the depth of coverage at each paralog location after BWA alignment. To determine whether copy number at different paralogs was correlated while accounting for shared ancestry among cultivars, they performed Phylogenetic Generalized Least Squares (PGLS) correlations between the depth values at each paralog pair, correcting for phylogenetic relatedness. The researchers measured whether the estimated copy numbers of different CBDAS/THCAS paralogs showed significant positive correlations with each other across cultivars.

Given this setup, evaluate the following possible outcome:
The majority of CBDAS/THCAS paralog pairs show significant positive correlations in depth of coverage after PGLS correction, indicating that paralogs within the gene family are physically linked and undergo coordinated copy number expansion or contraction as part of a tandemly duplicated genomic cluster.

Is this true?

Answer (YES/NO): NO